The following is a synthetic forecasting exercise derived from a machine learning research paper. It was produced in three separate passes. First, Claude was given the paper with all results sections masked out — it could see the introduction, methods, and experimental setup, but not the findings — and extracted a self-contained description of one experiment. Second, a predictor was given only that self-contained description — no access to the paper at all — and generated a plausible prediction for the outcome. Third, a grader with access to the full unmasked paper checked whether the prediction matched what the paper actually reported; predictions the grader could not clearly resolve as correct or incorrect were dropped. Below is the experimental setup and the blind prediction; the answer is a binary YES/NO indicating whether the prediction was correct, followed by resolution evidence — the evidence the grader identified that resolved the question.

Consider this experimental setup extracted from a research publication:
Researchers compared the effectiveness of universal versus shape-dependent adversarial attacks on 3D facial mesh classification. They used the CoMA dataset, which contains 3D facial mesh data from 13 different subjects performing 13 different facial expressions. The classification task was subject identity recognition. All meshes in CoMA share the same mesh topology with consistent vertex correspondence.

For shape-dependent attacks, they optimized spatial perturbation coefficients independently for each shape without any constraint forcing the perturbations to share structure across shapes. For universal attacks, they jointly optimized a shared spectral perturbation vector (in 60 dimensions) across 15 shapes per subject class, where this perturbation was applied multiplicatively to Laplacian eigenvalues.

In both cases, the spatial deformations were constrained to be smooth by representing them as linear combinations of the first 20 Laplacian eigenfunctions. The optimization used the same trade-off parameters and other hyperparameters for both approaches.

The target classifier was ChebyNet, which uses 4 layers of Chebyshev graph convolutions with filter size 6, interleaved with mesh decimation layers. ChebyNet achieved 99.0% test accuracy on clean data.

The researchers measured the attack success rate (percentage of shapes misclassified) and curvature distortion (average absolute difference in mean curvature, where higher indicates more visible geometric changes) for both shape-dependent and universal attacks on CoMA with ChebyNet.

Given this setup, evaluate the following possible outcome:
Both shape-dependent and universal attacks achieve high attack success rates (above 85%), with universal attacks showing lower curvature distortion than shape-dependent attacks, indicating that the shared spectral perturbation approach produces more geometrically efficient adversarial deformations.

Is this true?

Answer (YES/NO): NO